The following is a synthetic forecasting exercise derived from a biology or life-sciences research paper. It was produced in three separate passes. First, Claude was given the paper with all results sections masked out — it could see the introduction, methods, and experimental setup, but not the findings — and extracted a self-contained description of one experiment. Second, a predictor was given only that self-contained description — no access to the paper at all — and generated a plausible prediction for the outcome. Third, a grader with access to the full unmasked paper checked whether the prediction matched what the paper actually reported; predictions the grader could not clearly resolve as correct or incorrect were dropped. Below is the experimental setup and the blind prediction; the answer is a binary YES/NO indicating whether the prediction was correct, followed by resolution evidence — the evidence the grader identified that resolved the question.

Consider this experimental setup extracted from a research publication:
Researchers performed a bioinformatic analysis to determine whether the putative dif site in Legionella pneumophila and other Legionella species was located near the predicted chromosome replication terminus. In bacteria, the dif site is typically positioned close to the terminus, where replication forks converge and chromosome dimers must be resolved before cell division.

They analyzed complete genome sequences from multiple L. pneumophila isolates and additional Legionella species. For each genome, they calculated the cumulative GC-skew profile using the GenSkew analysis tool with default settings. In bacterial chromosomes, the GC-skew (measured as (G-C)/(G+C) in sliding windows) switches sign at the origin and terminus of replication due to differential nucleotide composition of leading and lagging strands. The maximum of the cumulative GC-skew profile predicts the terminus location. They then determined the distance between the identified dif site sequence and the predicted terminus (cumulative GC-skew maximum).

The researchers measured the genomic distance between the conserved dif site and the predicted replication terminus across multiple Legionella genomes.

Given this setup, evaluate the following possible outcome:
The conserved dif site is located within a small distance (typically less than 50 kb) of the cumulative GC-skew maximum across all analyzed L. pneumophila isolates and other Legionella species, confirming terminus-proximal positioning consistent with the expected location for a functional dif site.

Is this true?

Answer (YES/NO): NO